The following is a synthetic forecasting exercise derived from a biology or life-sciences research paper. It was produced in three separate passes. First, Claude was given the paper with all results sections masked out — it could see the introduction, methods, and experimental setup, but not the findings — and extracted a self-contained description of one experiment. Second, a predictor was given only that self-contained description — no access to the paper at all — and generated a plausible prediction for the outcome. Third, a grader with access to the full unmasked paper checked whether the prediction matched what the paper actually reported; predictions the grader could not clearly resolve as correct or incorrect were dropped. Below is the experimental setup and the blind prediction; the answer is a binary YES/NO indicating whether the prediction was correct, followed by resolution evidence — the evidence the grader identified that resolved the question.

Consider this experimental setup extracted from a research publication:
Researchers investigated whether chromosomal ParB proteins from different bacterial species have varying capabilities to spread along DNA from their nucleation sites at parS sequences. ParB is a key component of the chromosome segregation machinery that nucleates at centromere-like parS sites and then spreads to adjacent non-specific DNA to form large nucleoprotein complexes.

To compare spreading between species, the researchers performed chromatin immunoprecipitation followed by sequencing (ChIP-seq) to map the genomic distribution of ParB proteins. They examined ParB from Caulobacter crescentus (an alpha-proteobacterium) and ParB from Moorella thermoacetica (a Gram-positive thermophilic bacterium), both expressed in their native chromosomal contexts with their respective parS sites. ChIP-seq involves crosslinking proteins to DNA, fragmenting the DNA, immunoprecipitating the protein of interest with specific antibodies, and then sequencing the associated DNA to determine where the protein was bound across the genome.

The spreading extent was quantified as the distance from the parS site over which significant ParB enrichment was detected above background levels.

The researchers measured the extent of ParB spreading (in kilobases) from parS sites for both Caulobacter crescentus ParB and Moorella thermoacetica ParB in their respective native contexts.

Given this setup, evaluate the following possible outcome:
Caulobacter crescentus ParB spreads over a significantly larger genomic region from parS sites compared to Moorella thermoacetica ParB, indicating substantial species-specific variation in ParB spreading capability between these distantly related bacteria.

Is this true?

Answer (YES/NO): NO